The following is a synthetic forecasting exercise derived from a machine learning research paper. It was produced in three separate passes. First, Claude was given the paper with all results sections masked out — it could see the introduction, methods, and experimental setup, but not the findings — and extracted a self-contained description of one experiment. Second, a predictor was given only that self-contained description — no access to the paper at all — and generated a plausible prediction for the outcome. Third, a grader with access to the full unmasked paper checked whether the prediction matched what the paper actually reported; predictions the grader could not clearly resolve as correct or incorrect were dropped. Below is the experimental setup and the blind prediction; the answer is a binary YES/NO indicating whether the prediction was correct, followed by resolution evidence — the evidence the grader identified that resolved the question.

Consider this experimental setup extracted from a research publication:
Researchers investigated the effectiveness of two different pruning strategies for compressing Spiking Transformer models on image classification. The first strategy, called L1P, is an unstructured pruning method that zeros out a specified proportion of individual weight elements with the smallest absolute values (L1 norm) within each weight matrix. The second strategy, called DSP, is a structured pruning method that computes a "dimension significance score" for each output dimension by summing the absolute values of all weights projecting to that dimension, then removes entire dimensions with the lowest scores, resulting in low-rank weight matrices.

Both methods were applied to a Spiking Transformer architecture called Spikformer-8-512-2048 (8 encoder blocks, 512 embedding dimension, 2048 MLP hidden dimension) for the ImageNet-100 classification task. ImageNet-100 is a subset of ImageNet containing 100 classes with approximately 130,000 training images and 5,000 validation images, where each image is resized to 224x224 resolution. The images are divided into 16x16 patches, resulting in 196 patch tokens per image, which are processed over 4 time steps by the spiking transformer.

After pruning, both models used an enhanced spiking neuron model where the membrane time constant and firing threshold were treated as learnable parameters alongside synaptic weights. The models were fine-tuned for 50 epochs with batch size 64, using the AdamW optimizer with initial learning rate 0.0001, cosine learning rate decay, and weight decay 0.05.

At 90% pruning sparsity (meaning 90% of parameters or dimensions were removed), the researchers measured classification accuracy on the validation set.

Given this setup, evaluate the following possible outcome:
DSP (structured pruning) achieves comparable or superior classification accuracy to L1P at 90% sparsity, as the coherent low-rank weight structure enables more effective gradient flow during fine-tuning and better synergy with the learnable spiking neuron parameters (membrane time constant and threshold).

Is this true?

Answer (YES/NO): YES